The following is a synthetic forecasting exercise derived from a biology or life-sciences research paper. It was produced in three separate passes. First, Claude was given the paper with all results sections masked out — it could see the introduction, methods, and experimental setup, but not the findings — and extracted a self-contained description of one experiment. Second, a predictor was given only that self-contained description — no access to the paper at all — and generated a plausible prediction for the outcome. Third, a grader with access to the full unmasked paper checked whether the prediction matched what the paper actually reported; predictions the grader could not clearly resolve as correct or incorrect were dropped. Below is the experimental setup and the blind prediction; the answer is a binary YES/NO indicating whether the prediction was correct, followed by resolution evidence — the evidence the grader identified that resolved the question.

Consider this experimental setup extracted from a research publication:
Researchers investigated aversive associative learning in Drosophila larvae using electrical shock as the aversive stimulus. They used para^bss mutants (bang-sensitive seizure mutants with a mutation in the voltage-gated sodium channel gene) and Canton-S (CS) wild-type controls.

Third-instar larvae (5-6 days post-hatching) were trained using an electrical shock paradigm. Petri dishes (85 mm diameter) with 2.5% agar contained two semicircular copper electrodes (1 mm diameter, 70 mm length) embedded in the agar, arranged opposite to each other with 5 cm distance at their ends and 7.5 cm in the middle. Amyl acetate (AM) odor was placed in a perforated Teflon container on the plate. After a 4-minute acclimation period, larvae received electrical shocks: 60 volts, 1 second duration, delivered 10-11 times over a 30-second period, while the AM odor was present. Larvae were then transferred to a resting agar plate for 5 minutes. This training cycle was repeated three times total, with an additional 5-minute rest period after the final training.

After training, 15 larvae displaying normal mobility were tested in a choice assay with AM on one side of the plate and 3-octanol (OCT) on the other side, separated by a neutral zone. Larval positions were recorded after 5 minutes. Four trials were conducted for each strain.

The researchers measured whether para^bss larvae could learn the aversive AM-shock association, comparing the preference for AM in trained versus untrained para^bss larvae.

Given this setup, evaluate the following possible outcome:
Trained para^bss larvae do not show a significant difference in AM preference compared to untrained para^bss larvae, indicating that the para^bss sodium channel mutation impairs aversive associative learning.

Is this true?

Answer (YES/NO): NO